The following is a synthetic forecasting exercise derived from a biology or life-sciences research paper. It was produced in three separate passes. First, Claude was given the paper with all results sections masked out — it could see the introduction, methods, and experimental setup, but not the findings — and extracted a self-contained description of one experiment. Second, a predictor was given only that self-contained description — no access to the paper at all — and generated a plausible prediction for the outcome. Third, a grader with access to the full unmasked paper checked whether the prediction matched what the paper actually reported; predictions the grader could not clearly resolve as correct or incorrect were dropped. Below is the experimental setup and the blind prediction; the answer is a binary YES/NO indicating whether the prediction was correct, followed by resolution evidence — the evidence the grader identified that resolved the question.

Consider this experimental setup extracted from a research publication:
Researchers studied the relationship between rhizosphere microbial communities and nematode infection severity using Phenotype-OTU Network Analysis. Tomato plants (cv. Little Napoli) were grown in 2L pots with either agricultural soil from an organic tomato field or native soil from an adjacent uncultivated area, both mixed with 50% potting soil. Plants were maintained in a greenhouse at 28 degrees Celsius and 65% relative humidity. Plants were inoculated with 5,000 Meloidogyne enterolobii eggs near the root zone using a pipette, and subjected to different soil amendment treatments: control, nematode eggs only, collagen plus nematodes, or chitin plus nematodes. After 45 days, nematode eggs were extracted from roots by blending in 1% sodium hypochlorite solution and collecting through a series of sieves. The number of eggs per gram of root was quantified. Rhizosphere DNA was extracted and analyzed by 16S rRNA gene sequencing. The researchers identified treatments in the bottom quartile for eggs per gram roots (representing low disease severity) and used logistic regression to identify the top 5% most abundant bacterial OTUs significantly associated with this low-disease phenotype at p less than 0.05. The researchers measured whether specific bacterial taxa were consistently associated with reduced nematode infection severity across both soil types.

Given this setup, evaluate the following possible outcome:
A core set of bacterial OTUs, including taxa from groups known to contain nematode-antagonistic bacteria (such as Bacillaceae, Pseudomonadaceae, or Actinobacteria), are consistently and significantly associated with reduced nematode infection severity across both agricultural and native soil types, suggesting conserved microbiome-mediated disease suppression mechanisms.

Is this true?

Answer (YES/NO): NO